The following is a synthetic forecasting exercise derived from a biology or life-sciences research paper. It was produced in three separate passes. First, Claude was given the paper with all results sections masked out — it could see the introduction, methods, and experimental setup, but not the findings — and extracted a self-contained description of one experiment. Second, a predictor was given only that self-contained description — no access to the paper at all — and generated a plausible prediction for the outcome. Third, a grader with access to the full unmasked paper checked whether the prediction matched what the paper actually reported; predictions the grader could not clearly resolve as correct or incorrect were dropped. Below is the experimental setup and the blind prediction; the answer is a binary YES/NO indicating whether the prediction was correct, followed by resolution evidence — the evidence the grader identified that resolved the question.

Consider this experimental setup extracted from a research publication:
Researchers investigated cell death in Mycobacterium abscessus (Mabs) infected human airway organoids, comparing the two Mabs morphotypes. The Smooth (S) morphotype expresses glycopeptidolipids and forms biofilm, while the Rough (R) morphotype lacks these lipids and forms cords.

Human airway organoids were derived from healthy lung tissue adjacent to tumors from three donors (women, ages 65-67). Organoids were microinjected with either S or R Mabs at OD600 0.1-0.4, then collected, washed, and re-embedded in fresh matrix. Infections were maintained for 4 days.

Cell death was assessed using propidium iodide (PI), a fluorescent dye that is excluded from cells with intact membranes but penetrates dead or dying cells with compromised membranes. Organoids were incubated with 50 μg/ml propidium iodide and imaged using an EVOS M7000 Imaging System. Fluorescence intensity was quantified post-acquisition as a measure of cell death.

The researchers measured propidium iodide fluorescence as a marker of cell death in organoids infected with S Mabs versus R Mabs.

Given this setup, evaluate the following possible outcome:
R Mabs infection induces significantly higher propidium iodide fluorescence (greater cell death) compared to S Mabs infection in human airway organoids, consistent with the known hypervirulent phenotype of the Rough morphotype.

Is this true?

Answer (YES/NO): YES